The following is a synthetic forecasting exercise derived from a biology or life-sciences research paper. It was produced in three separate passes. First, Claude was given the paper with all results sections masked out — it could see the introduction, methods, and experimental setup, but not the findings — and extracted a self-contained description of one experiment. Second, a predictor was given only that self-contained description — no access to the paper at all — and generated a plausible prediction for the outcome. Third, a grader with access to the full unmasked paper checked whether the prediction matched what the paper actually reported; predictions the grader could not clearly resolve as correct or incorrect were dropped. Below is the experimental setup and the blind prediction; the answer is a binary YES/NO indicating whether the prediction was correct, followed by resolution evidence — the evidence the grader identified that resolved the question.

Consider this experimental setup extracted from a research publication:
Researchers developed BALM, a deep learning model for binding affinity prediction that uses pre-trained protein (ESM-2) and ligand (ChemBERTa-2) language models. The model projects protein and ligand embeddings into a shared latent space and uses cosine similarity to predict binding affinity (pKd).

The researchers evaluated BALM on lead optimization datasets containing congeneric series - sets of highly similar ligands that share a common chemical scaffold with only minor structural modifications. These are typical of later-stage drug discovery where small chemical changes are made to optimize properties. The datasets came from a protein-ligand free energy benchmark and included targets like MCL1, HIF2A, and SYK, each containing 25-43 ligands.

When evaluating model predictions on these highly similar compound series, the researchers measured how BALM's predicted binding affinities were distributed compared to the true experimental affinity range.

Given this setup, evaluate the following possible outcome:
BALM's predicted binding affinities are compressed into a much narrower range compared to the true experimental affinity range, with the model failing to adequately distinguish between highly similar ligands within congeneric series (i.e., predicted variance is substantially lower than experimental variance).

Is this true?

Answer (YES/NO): YES